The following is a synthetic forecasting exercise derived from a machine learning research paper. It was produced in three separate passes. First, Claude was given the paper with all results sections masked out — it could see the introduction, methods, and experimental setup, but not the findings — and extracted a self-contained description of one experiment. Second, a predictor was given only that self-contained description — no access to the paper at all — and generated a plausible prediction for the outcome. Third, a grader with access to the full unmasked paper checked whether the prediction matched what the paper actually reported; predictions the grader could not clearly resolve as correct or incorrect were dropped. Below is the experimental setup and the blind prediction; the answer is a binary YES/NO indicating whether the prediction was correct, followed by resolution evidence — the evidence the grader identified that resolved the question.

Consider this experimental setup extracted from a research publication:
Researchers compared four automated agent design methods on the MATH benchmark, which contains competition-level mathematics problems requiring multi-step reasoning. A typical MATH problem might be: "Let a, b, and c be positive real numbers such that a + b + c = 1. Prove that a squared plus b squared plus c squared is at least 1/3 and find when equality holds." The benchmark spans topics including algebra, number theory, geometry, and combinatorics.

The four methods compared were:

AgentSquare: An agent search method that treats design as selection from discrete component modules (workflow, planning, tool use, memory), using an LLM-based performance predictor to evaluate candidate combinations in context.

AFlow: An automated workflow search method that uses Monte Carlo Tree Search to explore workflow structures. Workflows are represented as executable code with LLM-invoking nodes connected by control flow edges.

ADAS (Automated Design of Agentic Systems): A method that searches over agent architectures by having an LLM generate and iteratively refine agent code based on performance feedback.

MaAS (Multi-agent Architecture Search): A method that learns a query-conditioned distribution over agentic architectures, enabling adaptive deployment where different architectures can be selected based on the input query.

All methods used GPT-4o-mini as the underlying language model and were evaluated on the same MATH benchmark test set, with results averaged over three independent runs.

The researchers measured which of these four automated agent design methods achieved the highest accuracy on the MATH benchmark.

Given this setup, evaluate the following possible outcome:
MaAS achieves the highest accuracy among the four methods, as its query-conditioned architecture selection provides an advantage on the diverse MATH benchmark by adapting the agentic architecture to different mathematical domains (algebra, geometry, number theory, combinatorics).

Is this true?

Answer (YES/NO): YES